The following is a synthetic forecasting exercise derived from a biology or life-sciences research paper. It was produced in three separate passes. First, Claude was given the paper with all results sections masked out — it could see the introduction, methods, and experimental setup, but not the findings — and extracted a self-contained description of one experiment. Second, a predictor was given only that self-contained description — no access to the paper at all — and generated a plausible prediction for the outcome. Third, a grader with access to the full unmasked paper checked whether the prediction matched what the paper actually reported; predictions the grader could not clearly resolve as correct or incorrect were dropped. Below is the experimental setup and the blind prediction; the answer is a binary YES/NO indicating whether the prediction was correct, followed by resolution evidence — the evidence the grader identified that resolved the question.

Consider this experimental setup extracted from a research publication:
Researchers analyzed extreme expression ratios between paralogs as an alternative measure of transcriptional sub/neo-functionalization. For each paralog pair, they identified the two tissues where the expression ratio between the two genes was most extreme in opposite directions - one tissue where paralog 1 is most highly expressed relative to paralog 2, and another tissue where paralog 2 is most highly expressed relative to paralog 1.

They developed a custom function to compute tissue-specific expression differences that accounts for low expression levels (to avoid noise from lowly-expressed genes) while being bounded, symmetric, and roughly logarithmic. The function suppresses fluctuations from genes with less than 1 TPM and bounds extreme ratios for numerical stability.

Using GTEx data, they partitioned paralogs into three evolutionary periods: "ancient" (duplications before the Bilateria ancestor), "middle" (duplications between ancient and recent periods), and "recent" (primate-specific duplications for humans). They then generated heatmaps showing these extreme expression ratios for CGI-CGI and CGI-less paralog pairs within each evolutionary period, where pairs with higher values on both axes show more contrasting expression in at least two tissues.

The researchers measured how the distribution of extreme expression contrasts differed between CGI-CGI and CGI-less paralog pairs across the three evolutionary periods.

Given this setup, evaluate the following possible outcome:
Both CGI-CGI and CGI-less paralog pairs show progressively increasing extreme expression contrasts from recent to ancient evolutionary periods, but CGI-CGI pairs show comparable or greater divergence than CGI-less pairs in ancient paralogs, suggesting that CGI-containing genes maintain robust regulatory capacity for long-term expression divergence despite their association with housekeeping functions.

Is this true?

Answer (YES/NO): NO